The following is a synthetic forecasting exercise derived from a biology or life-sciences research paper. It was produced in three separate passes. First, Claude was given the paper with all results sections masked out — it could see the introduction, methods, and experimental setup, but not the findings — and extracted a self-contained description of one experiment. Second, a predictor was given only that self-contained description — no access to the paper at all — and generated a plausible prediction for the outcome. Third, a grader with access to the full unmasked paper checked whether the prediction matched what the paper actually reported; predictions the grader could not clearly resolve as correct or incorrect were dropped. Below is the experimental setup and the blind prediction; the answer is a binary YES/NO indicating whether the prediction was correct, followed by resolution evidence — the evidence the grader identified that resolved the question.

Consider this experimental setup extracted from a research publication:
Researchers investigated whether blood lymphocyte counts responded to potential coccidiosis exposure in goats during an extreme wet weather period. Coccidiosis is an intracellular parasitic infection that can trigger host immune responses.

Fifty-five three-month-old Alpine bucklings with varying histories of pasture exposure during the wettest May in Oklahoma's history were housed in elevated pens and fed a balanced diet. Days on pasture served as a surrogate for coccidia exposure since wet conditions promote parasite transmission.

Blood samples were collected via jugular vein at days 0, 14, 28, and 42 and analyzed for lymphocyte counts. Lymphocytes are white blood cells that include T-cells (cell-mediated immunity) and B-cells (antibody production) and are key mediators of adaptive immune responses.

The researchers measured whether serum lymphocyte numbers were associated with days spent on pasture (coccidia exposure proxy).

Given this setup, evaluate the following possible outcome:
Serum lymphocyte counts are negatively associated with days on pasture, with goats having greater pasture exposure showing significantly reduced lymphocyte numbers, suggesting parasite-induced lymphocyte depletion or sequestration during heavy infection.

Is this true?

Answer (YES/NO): NO